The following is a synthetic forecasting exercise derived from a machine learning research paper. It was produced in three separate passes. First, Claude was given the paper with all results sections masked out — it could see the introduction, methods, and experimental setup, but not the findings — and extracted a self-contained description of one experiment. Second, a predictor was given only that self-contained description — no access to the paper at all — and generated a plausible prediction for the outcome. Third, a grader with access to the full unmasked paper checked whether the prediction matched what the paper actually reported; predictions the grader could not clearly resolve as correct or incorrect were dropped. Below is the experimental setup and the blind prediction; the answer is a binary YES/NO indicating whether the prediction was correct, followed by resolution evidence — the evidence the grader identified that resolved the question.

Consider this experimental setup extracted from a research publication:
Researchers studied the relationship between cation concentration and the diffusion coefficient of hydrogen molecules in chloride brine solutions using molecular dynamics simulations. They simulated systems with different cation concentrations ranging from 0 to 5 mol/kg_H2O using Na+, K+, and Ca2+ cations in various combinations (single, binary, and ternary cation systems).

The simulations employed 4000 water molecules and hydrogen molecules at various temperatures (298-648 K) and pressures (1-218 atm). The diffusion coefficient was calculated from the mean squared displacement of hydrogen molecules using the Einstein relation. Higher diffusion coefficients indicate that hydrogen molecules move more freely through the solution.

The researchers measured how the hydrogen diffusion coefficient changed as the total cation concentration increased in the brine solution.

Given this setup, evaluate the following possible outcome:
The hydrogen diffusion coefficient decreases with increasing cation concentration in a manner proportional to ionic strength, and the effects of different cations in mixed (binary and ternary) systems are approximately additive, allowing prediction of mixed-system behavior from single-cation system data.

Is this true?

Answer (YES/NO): NO